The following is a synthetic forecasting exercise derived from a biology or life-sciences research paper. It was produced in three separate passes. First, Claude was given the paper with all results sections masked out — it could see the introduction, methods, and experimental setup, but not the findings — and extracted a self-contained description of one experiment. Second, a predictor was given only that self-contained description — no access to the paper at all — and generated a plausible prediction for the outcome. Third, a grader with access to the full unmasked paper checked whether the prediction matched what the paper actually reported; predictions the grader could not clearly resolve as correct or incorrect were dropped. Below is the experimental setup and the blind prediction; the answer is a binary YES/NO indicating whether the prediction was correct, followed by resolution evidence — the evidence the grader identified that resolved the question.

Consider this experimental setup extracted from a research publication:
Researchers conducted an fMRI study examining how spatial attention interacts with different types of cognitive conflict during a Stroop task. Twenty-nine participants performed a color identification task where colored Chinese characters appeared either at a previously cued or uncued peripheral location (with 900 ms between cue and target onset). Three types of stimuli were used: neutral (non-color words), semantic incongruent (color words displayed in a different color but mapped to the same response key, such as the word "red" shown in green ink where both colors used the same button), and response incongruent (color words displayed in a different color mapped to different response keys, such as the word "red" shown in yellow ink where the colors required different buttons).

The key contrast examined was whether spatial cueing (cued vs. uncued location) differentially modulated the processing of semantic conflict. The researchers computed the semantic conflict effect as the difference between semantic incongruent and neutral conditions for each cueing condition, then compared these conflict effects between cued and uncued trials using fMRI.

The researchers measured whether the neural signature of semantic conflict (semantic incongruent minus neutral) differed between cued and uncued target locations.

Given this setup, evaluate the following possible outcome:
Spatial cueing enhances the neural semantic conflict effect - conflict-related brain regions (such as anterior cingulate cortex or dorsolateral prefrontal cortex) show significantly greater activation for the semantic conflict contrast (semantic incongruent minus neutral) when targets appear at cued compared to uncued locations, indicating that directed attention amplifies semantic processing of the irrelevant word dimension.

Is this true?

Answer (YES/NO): NO